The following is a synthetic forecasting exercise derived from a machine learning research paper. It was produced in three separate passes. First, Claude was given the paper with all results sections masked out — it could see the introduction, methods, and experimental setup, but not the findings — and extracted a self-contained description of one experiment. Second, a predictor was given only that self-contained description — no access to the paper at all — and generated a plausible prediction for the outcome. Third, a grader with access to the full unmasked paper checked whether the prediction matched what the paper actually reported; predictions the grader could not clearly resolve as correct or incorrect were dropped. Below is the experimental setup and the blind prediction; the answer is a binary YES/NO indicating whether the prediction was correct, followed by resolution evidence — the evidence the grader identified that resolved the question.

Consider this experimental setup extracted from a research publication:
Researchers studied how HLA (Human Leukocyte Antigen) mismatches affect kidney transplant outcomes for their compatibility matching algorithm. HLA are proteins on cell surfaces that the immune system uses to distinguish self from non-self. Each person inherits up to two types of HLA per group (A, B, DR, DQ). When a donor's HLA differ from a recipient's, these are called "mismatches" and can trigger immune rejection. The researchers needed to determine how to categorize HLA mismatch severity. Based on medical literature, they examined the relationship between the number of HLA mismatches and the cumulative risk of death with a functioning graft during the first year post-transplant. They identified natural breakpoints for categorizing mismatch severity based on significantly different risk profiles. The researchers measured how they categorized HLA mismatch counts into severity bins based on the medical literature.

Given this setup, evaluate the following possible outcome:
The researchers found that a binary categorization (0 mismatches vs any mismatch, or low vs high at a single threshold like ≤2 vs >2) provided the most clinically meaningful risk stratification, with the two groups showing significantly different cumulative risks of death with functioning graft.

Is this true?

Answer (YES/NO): NO